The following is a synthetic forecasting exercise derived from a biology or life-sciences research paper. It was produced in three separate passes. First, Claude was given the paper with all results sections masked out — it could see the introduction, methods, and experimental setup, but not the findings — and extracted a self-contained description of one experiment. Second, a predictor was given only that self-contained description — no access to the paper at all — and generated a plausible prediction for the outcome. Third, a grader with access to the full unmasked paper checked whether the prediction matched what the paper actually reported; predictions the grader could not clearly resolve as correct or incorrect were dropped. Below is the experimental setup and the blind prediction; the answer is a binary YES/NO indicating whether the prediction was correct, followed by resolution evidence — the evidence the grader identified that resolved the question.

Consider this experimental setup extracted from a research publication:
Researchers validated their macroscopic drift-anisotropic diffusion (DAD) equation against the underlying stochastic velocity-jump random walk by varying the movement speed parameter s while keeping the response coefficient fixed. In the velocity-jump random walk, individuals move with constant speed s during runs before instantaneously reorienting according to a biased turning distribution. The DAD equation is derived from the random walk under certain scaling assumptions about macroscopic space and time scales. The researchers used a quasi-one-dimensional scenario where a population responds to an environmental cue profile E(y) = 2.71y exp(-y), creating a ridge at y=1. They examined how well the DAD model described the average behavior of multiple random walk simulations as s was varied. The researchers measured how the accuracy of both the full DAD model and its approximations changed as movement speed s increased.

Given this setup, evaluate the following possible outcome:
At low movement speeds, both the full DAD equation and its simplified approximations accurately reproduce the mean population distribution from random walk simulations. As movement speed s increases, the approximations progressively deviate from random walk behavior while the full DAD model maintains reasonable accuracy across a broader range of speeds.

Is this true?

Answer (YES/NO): NO